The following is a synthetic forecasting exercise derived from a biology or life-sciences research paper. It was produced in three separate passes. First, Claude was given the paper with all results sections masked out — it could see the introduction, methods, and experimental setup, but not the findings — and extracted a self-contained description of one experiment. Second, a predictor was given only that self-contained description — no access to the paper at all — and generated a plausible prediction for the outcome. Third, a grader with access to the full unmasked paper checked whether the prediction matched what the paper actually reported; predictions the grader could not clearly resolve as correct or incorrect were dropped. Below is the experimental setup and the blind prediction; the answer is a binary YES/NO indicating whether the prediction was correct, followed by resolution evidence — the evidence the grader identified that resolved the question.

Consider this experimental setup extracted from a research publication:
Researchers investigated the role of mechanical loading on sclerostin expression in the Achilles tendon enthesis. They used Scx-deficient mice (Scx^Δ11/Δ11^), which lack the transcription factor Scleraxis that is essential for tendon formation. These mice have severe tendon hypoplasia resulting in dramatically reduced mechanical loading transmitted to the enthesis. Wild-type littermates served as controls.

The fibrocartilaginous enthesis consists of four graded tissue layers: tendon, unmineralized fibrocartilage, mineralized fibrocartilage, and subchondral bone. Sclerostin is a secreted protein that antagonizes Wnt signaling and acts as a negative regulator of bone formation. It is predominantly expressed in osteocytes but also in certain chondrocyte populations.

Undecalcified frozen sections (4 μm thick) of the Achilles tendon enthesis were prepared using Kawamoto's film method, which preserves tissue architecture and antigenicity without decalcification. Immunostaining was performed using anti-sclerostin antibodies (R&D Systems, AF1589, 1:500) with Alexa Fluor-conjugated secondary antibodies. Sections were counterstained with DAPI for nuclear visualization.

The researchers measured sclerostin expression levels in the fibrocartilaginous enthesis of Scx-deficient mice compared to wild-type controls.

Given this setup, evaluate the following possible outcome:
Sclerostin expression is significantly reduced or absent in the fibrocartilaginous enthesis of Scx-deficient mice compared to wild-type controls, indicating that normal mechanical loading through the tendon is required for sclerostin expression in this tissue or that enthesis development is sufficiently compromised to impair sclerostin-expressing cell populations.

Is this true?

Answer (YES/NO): YES